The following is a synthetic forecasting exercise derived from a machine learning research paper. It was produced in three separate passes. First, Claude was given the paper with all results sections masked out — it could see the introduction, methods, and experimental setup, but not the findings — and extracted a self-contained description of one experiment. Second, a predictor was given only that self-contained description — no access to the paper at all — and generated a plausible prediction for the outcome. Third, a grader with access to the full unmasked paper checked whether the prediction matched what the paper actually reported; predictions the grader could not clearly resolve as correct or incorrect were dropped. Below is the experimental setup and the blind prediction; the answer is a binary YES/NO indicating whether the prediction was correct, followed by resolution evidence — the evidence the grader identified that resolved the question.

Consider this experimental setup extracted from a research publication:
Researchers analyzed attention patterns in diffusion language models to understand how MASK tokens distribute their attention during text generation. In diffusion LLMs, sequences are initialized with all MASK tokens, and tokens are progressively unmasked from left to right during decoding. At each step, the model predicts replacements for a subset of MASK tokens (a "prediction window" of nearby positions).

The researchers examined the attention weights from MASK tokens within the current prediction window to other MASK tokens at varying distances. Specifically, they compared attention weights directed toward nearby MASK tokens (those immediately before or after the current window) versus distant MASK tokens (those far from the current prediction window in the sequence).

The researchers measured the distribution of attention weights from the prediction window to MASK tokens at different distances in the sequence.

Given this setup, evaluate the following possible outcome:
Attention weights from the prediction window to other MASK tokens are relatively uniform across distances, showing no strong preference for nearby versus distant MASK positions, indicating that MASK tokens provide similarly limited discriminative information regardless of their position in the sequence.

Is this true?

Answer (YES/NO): NO